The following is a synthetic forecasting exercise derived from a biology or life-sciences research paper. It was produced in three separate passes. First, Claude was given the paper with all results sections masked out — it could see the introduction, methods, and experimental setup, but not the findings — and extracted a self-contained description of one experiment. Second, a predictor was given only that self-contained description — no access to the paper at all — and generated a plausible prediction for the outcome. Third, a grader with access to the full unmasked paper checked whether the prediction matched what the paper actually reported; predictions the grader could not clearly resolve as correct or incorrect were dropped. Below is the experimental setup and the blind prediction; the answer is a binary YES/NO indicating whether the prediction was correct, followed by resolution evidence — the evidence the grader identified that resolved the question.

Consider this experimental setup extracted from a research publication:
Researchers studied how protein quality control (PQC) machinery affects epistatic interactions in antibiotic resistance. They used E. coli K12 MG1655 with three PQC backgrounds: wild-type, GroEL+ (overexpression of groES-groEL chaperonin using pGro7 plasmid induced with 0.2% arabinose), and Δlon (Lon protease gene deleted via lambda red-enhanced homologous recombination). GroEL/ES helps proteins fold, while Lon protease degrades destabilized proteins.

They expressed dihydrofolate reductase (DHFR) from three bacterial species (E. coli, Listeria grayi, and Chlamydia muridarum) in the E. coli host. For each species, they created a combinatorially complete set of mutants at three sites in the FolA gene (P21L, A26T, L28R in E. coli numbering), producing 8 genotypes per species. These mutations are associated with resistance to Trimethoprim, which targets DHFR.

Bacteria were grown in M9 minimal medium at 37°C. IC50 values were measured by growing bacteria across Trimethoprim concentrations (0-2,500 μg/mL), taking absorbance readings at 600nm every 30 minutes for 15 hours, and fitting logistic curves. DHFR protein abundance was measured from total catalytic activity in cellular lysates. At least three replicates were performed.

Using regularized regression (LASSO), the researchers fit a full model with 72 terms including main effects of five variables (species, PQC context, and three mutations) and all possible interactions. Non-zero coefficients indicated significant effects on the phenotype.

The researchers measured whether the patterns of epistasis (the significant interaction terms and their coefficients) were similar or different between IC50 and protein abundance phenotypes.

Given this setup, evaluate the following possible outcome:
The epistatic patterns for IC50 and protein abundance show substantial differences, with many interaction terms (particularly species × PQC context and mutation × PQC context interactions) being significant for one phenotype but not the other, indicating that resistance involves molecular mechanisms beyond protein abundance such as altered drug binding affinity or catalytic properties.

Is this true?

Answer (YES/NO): NO